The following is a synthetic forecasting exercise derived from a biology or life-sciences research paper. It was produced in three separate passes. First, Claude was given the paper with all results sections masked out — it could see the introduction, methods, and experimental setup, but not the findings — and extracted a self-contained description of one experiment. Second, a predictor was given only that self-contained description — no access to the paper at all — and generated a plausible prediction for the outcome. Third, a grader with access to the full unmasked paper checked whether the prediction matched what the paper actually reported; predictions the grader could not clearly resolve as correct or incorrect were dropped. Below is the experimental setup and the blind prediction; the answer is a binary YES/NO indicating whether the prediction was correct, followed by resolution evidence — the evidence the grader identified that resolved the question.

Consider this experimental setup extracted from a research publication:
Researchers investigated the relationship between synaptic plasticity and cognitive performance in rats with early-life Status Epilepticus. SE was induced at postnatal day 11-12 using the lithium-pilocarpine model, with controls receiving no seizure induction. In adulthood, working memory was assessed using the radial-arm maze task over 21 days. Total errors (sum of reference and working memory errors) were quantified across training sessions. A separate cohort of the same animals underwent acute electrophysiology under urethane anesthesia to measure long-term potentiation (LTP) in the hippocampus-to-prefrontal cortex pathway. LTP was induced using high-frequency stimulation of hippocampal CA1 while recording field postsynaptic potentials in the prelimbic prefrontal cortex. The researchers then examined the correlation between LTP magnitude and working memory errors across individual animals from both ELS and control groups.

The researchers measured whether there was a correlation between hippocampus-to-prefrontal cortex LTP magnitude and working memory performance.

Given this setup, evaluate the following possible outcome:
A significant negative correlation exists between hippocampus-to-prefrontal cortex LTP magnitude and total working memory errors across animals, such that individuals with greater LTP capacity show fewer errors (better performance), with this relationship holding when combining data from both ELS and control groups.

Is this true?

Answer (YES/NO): NO